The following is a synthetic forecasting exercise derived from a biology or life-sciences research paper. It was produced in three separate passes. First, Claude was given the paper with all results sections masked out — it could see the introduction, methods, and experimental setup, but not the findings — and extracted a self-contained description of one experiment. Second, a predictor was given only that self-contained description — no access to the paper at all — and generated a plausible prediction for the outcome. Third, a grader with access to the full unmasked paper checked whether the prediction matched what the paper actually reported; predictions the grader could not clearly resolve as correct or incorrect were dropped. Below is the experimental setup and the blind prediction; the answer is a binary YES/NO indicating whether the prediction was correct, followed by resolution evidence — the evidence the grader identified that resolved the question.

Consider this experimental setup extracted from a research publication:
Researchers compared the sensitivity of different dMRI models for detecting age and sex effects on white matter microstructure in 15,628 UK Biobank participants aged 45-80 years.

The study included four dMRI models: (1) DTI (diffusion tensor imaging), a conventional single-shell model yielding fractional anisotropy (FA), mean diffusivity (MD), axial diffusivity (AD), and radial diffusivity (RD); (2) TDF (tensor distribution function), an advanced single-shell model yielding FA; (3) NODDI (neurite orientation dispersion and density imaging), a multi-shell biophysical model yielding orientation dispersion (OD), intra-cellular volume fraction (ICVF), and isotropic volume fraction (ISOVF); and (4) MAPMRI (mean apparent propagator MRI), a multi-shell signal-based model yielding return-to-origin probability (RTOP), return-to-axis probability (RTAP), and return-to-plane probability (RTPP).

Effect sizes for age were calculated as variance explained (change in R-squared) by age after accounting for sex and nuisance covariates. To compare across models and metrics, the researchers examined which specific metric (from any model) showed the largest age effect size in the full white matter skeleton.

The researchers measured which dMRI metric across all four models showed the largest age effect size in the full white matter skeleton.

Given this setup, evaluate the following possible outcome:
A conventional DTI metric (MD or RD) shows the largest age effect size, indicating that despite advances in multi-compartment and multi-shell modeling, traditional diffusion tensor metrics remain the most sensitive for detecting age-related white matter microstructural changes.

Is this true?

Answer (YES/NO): NO